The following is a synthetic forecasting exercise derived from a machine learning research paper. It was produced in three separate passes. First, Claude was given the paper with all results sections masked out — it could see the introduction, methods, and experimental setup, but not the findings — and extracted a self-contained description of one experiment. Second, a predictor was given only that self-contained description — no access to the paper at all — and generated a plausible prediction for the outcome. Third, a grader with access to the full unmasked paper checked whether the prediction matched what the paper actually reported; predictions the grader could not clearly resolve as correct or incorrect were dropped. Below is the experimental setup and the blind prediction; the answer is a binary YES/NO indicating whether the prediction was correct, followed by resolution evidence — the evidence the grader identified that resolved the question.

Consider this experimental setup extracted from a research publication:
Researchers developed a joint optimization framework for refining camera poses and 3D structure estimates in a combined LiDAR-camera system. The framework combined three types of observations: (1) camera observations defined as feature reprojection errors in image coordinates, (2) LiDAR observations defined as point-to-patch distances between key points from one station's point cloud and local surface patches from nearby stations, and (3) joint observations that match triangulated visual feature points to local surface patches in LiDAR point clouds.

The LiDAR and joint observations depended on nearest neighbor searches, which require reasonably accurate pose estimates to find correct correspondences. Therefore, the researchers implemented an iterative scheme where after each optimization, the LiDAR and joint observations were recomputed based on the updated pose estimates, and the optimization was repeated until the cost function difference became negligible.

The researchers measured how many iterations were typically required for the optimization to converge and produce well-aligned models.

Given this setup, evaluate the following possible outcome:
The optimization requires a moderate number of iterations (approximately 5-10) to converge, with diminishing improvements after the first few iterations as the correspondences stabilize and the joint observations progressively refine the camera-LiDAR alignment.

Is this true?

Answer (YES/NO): NO